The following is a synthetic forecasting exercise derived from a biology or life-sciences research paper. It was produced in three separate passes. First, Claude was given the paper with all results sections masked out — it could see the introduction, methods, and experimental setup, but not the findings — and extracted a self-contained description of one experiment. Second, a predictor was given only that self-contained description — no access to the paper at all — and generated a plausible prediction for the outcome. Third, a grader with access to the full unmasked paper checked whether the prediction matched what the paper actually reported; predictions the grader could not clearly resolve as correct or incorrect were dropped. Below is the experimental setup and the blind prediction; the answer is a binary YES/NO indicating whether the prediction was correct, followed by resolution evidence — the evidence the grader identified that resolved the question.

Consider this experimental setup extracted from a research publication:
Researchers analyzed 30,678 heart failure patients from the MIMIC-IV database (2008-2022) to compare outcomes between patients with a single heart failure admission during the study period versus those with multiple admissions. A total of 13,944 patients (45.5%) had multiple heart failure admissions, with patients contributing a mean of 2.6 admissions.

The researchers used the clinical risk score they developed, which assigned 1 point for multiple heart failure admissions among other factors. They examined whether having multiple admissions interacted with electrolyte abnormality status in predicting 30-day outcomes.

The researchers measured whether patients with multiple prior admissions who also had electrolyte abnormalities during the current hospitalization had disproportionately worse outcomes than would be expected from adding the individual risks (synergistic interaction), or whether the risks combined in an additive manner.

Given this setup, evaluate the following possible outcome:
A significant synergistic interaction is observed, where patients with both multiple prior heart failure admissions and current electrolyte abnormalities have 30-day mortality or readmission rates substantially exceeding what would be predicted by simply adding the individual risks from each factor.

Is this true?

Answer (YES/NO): NO